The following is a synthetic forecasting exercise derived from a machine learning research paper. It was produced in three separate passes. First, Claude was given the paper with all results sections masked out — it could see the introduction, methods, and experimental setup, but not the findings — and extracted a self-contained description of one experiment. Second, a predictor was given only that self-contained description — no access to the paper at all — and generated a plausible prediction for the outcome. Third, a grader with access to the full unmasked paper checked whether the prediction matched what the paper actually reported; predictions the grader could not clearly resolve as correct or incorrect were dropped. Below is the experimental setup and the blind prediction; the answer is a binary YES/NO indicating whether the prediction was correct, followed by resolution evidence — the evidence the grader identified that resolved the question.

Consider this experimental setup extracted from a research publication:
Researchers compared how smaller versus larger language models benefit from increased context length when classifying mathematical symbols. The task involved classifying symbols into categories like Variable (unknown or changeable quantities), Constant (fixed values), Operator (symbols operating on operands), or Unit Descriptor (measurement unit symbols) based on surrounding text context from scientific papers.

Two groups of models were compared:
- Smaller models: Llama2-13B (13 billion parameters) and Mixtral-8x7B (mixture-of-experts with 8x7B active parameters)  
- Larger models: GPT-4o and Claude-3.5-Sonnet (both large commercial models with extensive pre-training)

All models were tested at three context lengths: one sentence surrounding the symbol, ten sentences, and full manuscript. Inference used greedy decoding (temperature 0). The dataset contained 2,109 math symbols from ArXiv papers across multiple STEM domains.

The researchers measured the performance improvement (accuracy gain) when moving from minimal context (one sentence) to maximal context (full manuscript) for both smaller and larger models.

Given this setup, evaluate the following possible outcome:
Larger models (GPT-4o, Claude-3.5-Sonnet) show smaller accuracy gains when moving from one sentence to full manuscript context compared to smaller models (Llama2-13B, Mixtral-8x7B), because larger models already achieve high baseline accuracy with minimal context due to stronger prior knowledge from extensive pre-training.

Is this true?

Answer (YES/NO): YES